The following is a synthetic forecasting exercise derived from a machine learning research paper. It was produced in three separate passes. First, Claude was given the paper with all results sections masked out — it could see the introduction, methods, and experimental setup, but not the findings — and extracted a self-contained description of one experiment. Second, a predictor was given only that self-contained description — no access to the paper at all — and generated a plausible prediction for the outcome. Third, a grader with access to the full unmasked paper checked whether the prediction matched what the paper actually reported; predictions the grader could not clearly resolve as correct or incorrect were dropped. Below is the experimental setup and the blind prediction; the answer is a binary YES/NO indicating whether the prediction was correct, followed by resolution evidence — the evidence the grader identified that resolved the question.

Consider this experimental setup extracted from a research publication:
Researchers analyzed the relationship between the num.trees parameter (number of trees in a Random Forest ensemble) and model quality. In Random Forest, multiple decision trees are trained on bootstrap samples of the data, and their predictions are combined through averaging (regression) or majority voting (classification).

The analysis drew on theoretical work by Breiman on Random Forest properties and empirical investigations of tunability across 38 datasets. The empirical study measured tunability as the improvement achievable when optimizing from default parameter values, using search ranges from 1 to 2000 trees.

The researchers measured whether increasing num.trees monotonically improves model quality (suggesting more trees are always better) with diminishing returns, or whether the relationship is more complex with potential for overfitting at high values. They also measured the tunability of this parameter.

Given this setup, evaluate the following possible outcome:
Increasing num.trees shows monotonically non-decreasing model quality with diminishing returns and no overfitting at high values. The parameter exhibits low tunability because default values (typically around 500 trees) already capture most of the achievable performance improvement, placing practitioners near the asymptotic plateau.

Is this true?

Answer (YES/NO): YES